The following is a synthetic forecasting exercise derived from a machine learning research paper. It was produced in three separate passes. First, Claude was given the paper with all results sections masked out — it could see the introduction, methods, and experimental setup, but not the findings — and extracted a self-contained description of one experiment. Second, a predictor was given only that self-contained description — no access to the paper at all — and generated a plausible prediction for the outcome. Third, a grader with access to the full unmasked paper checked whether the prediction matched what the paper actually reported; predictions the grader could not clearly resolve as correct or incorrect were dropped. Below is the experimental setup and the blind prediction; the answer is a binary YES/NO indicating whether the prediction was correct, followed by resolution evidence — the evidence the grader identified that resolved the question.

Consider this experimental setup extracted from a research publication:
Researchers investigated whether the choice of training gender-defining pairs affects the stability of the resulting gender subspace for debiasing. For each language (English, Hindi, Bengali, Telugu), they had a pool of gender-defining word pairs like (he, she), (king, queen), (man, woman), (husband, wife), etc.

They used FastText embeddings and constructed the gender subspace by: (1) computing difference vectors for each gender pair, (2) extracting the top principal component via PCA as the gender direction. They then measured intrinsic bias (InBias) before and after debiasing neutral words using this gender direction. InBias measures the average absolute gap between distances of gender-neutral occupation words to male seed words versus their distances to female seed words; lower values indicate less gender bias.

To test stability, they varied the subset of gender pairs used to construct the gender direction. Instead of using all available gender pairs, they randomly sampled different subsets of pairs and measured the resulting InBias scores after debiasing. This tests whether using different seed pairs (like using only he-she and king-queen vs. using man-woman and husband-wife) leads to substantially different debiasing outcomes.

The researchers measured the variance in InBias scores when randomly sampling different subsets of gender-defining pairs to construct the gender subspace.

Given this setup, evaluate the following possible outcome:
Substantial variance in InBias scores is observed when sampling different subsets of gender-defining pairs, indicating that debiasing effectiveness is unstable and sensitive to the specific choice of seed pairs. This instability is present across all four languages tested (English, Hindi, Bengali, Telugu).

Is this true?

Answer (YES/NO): NO